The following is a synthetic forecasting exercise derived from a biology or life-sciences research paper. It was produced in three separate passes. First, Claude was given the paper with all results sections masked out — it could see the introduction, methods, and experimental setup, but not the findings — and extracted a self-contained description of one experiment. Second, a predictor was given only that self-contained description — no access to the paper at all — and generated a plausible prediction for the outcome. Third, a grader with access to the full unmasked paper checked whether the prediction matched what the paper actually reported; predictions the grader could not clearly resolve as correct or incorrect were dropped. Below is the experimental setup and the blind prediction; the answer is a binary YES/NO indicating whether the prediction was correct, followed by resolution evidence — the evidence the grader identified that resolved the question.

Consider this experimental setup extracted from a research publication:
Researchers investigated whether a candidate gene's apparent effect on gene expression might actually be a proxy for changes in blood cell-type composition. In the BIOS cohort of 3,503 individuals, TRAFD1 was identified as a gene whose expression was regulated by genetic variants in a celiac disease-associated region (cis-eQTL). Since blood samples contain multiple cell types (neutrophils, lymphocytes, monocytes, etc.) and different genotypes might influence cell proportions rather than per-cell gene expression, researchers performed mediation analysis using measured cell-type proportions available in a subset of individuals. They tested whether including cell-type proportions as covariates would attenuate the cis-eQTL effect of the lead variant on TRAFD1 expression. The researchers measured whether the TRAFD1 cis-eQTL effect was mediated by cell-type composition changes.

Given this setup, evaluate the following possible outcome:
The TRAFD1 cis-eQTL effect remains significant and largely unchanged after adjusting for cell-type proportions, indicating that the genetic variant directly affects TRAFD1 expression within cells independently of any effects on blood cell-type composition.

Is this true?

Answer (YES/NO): YES